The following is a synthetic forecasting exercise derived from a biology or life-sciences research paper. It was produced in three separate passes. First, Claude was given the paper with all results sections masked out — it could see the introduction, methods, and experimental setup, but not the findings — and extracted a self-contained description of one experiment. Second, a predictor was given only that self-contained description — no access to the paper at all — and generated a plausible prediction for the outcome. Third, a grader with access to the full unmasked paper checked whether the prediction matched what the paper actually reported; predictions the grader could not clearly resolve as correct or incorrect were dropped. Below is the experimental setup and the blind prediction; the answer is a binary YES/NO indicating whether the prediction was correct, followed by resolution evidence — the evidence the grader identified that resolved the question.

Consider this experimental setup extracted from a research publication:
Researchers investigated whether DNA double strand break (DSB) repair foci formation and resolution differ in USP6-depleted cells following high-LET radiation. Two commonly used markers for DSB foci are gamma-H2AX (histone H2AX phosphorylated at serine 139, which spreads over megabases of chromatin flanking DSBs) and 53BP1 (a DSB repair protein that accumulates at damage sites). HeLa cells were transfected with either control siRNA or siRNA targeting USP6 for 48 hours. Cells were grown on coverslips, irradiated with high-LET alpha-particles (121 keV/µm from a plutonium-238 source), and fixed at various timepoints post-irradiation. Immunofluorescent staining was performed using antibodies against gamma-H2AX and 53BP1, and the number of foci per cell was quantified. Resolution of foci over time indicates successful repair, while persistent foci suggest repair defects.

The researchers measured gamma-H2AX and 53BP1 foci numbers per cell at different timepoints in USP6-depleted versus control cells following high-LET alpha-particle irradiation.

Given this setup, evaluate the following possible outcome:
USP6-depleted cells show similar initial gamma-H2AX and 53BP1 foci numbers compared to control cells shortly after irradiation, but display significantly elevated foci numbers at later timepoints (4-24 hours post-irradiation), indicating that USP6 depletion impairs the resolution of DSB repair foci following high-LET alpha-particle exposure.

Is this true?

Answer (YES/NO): NO